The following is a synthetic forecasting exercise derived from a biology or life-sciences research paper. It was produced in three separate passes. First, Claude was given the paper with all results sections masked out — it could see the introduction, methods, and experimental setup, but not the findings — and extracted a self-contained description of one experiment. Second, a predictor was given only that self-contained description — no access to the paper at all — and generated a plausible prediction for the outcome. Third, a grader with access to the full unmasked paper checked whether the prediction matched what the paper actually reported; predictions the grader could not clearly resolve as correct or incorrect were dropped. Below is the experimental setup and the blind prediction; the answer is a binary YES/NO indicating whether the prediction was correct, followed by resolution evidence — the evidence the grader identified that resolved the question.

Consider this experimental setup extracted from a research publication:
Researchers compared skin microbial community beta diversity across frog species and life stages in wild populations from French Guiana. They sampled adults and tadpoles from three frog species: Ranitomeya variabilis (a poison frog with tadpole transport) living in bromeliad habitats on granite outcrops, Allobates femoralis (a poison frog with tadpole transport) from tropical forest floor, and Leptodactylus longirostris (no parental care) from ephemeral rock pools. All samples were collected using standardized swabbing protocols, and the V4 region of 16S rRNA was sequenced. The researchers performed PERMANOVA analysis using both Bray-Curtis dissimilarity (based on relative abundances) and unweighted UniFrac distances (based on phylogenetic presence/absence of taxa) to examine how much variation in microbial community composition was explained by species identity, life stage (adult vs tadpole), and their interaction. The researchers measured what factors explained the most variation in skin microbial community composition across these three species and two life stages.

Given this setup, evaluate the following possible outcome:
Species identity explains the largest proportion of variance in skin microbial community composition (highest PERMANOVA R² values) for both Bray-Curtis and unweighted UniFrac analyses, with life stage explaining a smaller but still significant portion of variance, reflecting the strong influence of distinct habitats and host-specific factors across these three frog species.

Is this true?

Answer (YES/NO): NO